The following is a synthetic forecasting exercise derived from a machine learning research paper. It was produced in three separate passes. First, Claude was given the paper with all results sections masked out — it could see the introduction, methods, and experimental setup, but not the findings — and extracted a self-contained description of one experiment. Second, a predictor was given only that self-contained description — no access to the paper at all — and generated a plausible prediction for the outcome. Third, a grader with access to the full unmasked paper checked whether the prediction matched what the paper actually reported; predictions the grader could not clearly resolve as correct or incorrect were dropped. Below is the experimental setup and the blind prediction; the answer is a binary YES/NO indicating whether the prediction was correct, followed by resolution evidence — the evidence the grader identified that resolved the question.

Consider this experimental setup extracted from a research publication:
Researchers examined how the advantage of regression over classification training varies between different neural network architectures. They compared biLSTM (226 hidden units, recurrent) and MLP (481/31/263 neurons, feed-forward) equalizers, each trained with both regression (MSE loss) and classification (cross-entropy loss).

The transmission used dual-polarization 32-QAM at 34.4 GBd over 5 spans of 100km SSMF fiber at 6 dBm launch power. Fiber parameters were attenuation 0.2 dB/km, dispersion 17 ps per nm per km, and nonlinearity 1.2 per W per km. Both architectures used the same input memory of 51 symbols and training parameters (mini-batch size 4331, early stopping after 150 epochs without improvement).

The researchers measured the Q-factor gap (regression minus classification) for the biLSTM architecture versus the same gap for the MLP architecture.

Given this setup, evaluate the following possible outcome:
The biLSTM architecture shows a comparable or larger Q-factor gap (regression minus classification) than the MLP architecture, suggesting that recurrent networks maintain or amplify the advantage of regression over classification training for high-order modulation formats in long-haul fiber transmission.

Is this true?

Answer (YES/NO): YES